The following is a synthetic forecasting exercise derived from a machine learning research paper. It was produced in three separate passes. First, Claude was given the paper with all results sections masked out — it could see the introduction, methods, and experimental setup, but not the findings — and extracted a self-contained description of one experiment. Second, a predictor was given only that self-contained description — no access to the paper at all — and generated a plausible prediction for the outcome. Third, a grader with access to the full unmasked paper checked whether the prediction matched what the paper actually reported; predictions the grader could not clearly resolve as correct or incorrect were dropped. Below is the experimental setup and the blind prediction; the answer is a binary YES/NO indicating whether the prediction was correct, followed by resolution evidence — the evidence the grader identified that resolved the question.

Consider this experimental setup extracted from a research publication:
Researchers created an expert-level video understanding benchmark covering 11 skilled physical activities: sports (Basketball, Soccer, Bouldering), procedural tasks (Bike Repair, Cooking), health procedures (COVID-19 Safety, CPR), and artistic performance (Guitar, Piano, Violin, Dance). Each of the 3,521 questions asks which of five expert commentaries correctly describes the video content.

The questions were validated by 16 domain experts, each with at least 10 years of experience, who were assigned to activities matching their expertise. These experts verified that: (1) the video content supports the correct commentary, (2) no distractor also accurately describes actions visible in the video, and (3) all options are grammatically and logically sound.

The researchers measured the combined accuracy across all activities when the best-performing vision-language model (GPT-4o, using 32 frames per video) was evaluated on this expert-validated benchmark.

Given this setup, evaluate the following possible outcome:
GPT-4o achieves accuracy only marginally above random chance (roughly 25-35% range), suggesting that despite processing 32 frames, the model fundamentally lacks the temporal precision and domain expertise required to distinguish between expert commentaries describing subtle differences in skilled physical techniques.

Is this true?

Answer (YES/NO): NO